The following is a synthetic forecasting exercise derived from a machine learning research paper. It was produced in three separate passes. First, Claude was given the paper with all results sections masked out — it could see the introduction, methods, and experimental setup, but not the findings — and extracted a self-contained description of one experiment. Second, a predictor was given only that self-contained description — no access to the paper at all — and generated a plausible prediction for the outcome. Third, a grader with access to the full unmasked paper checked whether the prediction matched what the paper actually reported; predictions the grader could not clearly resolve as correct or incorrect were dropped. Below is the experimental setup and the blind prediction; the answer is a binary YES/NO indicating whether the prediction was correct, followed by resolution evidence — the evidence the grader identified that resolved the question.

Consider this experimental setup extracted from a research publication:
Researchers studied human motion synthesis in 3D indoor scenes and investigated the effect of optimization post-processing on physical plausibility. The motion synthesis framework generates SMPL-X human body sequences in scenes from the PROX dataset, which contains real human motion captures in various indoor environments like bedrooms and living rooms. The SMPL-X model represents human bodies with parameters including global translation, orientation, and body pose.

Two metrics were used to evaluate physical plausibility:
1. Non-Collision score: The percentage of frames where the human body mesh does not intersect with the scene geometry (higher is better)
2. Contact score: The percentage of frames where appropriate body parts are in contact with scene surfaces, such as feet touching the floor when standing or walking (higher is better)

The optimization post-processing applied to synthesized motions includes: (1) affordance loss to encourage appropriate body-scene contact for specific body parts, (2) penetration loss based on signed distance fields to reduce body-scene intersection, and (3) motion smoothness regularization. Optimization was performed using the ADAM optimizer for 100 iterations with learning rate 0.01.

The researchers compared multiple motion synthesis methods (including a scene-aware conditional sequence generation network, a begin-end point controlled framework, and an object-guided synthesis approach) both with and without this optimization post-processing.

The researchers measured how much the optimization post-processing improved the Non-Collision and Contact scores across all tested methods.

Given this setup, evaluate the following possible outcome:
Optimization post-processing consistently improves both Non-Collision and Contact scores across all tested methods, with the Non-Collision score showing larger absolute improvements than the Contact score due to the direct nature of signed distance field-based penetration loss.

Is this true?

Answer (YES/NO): YES